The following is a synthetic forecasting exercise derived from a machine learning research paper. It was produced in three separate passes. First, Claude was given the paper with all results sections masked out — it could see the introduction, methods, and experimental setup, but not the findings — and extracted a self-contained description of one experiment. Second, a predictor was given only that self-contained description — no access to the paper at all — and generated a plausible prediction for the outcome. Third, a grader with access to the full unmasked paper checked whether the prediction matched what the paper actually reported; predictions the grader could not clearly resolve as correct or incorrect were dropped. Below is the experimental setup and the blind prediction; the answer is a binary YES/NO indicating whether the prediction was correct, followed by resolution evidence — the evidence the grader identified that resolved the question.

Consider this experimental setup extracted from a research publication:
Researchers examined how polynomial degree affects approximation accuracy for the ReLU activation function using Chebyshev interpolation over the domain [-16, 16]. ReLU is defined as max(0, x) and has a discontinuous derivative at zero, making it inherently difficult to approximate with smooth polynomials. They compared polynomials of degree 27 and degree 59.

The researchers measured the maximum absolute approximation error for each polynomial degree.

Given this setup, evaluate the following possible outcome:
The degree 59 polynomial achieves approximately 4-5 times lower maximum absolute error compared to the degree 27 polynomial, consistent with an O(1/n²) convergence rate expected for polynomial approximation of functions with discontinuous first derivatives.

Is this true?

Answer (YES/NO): NO